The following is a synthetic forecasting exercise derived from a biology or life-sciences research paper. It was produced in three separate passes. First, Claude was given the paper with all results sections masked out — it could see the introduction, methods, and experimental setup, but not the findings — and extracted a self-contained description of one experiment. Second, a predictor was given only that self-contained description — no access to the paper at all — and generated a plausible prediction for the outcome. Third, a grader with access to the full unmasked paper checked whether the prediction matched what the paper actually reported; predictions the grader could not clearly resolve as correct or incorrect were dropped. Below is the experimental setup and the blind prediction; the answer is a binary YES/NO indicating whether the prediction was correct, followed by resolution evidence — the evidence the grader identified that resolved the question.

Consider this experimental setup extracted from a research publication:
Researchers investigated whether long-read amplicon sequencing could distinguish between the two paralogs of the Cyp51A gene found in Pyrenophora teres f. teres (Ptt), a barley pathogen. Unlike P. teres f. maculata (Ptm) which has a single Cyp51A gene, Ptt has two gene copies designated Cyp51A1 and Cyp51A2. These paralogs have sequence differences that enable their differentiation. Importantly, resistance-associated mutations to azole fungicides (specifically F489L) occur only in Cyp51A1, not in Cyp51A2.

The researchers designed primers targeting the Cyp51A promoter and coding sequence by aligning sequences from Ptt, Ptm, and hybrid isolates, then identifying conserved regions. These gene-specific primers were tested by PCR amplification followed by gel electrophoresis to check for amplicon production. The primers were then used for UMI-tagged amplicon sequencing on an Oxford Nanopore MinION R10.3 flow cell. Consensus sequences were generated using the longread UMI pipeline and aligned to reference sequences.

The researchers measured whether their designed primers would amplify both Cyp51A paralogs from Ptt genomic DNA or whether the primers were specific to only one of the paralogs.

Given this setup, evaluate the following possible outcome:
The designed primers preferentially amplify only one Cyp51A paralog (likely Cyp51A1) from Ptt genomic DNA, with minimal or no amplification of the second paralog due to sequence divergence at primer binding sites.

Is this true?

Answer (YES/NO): NO